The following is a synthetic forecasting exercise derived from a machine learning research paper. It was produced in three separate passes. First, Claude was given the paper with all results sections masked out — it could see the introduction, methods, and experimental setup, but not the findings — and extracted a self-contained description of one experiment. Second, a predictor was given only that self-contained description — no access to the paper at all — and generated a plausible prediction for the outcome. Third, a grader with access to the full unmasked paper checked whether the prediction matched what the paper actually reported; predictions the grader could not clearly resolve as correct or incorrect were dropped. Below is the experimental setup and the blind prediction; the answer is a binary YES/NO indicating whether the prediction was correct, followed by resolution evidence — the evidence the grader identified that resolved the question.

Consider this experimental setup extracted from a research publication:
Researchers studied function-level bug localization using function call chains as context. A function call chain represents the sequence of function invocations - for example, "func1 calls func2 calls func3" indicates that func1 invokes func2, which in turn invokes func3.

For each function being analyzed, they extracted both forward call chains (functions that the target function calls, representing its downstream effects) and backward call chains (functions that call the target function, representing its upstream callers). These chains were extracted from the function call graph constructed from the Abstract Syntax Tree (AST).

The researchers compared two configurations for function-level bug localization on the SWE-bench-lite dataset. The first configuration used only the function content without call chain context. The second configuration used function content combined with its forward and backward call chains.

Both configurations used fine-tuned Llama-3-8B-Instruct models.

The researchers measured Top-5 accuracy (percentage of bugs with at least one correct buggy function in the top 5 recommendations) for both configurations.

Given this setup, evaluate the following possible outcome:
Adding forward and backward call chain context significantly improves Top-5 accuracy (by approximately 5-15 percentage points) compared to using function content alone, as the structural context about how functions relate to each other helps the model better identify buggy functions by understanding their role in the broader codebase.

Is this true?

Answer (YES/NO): YES